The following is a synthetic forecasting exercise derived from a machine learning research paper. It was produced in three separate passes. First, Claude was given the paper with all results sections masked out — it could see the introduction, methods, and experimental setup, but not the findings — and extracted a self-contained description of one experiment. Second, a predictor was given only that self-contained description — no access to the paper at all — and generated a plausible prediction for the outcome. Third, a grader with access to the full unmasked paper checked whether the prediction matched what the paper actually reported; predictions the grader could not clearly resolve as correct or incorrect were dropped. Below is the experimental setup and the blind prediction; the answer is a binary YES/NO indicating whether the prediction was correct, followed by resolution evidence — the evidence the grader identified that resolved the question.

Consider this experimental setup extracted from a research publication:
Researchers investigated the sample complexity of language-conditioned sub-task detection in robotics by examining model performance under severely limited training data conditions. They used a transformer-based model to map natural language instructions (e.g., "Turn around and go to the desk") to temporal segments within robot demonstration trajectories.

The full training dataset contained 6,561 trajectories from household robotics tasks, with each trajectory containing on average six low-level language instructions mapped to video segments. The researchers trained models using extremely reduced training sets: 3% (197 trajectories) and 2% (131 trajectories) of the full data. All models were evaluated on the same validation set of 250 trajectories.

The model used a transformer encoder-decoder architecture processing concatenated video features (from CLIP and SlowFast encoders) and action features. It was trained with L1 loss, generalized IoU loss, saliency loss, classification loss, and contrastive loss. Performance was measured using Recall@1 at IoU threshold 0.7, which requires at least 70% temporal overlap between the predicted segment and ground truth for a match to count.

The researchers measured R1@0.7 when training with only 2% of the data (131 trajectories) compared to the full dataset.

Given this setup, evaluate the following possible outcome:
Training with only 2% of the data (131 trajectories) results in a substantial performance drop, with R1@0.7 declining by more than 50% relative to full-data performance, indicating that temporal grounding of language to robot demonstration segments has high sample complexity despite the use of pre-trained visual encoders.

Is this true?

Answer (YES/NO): YES